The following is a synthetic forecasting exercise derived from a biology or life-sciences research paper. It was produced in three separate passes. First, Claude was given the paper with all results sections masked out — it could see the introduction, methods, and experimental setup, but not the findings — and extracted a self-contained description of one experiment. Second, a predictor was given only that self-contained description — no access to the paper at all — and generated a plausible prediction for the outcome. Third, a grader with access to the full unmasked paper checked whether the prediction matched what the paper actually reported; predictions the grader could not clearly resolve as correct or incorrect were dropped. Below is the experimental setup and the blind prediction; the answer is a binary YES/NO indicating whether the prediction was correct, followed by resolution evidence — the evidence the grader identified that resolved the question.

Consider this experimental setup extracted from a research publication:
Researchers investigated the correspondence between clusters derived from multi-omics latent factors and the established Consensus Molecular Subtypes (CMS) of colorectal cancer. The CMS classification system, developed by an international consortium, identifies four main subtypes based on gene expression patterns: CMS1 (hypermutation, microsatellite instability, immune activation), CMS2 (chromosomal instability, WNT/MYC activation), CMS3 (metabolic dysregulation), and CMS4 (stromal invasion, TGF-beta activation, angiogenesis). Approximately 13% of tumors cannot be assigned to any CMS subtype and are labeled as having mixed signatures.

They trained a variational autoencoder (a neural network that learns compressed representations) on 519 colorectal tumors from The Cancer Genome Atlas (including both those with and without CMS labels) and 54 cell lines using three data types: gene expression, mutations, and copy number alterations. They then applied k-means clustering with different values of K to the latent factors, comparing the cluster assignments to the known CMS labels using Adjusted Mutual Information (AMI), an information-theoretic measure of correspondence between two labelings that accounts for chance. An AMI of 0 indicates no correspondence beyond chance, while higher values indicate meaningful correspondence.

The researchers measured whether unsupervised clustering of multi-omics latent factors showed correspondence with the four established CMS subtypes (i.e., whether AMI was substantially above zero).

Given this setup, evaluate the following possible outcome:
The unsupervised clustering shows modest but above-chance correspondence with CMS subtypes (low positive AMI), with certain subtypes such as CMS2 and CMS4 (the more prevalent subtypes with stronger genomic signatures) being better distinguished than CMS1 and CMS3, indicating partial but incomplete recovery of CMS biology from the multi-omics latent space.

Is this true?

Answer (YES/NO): NO